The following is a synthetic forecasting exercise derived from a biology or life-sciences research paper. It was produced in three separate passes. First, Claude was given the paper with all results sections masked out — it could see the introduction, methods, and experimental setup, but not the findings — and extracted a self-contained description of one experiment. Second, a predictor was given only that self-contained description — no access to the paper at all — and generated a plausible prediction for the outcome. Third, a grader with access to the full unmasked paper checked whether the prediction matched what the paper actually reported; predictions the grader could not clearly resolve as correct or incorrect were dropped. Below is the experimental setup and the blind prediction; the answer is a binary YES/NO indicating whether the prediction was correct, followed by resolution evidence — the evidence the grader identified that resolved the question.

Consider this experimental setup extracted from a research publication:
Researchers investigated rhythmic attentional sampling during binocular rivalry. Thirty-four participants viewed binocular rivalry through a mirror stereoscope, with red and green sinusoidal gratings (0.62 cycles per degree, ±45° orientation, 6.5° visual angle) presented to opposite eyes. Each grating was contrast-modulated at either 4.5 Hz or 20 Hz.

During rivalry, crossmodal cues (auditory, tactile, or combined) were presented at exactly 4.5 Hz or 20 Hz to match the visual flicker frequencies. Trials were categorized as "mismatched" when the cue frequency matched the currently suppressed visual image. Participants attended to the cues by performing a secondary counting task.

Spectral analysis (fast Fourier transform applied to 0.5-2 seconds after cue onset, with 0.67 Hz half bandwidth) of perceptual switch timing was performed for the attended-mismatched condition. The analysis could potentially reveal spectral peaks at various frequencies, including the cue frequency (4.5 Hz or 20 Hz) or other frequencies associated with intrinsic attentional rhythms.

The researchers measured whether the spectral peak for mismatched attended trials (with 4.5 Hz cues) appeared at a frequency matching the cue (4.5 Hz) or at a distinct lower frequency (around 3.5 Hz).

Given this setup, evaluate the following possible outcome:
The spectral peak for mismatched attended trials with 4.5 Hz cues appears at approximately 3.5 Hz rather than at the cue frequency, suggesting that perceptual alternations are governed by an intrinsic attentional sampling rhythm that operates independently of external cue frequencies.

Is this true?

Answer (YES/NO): YES